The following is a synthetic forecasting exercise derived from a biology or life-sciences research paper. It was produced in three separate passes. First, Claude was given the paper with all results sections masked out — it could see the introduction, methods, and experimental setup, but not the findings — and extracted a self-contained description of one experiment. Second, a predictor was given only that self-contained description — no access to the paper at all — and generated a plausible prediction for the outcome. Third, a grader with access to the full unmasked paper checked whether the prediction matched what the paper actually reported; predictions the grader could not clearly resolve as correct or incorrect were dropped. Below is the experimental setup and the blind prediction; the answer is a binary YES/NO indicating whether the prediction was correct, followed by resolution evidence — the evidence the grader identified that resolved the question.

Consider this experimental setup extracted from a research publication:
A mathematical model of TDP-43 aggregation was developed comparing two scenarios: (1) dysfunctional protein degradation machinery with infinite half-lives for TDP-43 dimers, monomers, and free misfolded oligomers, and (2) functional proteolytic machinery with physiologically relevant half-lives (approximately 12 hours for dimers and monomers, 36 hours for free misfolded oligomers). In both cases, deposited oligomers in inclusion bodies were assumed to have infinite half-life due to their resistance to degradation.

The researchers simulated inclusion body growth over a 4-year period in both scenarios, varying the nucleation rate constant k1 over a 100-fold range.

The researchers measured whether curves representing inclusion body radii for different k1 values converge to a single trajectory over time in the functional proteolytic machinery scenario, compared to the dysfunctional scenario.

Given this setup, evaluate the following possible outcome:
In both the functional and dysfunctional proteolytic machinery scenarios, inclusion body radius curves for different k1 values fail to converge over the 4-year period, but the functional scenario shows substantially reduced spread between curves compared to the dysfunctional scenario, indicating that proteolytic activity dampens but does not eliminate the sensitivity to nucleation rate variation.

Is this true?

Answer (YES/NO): NO